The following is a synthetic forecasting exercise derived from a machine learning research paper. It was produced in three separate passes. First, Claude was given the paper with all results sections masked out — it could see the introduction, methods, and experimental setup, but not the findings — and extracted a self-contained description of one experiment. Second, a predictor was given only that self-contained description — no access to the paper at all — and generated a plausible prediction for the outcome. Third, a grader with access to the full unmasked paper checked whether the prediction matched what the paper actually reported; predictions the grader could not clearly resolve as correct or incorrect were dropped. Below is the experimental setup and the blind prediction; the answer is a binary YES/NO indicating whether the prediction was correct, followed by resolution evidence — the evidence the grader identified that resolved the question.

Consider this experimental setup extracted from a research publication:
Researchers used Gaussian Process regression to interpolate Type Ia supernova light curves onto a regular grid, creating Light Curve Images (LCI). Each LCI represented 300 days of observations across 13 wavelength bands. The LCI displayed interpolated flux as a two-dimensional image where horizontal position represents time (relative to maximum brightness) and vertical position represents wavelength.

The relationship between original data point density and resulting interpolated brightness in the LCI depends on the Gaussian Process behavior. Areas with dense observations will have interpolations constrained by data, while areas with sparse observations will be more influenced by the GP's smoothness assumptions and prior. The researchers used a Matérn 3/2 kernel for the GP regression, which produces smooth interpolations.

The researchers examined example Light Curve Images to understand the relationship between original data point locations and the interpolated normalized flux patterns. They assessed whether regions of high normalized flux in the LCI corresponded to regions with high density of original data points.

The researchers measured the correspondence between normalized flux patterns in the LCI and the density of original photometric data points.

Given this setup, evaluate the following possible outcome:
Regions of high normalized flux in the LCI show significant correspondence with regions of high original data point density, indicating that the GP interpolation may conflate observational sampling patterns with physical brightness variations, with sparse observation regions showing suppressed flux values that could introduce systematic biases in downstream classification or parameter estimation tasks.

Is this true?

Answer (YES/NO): NO